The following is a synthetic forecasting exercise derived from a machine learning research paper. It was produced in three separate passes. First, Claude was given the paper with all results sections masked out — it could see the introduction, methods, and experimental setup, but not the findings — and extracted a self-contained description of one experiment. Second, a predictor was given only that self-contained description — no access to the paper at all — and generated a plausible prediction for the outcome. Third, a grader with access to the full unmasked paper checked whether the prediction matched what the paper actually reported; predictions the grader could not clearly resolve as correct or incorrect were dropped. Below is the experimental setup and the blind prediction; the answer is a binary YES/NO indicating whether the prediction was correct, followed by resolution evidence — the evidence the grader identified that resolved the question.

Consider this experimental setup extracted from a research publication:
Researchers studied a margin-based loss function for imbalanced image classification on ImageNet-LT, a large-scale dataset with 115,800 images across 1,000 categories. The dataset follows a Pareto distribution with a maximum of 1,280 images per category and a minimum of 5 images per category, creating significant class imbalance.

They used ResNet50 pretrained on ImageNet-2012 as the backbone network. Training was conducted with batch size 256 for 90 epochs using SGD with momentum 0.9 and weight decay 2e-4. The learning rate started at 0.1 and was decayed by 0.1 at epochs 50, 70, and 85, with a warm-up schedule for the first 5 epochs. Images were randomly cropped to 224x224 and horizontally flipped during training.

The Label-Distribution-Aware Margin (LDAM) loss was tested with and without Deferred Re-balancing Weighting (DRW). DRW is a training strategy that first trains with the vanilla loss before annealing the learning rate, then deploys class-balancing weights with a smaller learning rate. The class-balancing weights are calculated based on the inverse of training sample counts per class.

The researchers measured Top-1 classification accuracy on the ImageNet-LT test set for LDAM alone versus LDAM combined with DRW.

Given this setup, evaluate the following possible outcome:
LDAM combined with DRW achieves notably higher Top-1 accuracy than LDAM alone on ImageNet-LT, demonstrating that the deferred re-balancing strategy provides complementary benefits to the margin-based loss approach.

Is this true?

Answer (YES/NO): YES